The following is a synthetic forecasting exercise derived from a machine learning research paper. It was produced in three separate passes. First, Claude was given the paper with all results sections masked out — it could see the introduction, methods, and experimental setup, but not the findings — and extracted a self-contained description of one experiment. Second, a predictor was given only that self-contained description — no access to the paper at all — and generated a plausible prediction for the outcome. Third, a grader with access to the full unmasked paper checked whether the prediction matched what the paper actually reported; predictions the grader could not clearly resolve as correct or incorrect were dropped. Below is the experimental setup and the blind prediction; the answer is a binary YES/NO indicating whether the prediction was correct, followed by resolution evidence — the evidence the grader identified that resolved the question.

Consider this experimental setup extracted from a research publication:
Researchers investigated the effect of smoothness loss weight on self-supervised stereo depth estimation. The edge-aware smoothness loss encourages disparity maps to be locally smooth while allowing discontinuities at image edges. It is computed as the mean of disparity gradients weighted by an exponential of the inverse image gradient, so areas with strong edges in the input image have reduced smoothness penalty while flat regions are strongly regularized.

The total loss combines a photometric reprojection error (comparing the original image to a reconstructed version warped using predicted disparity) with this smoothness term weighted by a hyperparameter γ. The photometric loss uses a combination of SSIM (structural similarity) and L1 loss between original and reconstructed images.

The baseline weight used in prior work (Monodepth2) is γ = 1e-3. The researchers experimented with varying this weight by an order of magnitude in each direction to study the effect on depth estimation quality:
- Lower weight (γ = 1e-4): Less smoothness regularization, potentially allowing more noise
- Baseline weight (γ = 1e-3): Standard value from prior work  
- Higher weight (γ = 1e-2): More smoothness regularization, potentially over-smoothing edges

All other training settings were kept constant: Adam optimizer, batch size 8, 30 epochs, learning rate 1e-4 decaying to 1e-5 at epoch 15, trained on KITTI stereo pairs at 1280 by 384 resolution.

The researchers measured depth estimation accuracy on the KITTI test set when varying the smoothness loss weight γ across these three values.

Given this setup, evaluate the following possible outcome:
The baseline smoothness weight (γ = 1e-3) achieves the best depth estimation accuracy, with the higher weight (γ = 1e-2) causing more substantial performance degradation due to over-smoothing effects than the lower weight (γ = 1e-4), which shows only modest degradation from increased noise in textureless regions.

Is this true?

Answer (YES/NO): NO